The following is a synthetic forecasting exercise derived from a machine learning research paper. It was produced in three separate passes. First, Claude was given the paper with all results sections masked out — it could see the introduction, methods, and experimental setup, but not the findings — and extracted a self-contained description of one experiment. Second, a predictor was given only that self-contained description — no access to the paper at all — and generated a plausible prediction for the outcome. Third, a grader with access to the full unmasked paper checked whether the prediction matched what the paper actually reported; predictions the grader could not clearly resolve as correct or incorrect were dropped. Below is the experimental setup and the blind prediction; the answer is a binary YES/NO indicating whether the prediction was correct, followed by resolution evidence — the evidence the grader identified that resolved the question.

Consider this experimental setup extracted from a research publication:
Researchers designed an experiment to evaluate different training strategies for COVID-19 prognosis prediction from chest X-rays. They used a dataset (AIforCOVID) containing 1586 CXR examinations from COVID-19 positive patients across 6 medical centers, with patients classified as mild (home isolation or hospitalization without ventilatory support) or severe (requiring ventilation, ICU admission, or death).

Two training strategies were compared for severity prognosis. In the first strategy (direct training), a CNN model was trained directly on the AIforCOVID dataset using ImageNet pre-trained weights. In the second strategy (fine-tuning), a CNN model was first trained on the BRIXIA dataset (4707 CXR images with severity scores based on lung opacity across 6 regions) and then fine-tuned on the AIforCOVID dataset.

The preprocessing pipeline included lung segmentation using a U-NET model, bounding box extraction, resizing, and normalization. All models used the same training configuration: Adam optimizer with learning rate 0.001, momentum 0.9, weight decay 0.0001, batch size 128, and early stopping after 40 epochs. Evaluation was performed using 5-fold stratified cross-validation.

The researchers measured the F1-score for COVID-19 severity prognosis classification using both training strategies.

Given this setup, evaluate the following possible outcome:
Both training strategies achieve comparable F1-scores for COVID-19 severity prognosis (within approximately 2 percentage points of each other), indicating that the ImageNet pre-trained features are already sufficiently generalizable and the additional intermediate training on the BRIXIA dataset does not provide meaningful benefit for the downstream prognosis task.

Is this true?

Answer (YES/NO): YES